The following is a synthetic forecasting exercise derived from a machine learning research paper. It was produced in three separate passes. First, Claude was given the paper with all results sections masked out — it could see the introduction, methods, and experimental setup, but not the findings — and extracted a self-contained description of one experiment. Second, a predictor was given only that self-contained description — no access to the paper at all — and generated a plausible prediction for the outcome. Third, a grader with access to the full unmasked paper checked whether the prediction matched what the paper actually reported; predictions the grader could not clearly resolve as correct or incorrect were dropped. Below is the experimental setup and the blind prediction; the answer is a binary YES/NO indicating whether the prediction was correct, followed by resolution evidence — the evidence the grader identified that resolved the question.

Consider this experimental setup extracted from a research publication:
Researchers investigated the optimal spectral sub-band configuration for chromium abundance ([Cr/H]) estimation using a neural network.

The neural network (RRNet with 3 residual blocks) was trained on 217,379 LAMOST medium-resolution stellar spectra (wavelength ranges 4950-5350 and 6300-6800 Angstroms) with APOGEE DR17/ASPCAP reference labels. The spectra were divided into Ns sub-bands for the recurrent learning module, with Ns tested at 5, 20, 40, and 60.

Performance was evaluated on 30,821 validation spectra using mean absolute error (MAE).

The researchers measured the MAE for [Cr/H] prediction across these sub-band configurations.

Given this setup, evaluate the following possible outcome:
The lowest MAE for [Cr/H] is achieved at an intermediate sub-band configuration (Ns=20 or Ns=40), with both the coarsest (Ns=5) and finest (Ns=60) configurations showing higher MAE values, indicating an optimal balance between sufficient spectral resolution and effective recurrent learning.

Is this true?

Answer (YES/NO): NO